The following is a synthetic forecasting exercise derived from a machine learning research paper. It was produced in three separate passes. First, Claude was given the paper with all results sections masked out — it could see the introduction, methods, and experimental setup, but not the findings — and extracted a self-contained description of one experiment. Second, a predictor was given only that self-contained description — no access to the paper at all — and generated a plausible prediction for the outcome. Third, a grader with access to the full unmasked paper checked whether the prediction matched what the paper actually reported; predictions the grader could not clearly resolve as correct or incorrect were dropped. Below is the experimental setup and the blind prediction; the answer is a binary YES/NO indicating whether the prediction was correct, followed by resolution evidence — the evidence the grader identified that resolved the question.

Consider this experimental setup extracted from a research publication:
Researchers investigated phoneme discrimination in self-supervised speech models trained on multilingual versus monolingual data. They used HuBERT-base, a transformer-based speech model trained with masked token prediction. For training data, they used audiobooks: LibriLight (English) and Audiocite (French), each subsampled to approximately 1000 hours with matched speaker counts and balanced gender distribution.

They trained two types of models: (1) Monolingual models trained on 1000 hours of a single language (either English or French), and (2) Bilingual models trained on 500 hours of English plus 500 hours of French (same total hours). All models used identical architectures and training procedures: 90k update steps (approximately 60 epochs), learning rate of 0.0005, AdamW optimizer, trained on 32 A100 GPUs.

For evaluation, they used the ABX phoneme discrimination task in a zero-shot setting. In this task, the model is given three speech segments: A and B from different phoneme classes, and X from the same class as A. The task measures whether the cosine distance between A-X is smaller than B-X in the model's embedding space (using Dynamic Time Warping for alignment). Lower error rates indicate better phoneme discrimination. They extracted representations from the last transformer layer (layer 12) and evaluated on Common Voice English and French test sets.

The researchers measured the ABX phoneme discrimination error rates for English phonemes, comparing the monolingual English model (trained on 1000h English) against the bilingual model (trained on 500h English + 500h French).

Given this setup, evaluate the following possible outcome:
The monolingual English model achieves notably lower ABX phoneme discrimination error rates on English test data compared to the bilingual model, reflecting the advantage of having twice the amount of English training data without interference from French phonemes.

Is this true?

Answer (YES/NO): YES